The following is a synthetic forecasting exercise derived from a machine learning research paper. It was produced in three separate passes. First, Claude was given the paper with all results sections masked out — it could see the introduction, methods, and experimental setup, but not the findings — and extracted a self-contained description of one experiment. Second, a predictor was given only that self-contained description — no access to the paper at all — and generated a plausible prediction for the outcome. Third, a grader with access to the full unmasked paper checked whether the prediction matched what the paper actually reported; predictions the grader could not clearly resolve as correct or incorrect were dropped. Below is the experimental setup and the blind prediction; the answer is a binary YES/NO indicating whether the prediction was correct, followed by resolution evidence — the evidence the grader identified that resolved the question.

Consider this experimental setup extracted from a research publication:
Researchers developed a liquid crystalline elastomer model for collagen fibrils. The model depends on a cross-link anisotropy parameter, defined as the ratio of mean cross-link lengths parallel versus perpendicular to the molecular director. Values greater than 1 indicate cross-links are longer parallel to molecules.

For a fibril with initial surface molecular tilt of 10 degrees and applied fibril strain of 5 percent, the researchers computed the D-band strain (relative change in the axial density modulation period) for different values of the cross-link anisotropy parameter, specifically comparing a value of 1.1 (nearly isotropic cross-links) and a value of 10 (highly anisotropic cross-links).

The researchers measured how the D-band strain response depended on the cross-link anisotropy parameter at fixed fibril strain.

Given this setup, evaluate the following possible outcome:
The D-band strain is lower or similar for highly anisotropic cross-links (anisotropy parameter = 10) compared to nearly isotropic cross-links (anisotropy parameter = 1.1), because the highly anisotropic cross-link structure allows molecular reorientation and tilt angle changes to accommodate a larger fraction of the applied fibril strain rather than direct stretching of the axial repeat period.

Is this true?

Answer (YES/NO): YES